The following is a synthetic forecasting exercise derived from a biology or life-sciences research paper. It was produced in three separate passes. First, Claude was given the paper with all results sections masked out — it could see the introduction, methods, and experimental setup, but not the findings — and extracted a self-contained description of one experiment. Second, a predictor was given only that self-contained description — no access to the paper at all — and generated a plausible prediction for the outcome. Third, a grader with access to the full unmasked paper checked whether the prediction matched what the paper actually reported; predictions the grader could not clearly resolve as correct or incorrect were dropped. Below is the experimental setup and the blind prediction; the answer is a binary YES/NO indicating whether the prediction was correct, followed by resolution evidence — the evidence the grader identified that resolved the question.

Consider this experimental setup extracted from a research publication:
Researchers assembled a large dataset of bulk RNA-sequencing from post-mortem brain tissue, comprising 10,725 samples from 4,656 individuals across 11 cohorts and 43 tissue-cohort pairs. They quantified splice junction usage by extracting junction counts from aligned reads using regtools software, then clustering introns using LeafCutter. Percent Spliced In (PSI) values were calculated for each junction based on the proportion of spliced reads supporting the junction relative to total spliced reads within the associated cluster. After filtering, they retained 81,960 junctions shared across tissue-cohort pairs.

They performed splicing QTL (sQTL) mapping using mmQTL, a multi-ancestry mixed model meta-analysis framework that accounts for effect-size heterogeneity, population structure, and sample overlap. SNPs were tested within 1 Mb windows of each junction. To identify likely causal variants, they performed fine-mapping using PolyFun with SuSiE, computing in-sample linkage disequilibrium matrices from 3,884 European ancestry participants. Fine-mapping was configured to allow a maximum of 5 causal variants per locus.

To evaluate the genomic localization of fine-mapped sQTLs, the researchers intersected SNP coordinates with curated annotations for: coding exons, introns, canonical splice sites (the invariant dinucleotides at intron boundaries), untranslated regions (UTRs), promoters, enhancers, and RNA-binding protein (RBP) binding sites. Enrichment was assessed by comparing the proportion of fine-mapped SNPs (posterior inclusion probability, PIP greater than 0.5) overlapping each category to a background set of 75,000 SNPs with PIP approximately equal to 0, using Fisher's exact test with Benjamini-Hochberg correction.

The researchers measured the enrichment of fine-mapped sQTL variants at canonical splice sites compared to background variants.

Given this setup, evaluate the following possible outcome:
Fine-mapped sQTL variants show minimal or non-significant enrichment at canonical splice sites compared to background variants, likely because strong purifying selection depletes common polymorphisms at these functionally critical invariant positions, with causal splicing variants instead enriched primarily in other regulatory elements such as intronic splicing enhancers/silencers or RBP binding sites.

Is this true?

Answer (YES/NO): NO